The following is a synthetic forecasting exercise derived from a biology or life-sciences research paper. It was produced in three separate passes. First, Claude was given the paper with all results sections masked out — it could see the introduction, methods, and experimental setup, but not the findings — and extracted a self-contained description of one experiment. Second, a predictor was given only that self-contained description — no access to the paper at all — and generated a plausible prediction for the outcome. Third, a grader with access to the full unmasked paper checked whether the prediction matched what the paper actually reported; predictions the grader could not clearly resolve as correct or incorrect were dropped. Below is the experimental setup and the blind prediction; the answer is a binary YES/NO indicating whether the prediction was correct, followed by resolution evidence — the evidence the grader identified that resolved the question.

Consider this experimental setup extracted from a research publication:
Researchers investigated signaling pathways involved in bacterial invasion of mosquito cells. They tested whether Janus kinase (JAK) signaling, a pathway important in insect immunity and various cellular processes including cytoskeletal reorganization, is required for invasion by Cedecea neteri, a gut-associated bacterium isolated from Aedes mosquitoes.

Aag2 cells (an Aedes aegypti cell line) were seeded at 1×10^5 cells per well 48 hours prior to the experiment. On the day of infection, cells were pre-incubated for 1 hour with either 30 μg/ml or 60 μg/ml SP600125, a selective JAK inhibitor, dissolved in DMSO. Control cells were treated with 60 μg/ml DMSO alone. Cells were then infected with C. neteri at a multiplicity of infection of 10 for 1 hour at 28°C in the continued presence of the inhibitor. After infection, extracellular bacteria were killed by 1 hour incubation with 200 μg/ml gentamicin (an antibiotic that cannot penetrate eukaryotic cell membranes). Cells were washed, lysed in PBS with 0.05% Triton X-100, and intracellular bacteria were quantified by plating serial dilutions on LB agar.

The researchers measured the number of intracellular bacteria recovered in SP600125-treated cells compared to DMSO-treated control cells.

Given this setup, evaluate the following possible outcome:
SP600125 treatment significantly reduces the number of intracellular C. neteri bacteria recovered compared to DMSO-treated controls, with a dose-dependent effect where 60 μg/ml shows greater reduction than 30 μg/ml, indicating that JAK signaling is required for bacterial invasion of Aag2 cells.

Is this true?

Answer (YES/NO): NO